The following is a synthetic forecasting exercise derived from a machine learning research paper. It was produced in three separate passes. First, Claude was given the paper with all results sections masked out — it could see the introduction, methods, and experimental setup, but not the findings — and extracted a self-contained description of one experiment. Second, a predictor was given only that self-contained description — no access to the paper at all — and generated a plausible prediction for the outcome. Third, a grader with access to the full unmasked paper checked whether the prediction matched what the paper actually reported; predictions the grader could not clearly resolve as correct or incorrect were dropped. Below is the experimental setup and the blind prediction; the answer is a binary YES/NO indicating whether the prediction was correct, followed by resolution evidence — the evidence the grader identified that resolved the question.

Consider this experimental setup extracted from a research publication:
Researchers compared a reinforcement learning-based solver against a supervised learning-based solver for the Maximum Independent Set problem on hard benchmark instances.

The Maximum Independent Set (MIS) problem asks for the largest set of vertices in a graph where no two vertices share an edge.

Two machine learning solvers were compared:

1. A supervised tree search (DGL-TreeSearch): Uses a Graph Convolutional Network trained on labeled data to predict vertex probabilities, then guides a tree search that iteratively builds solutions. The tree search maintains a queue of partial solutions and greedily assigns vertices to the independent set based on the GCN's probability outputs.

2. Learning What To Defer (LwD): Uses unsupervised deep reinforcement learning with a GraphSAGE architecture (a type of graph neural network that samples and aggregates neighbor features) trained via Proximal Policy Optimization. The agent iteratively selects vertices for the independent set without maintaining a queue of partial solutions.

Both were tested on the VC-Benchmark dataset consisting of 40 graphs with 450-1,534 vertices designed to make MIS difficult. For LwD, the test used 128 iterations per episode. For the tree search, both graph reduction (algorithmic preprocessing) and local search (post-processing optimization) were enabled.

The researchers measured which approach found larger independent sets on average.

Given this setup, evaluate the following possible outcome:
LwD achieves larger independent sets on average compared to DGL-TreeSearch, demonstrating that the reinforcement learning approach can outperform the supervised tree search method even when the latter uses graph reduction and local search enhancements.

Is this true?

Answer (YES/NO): NO